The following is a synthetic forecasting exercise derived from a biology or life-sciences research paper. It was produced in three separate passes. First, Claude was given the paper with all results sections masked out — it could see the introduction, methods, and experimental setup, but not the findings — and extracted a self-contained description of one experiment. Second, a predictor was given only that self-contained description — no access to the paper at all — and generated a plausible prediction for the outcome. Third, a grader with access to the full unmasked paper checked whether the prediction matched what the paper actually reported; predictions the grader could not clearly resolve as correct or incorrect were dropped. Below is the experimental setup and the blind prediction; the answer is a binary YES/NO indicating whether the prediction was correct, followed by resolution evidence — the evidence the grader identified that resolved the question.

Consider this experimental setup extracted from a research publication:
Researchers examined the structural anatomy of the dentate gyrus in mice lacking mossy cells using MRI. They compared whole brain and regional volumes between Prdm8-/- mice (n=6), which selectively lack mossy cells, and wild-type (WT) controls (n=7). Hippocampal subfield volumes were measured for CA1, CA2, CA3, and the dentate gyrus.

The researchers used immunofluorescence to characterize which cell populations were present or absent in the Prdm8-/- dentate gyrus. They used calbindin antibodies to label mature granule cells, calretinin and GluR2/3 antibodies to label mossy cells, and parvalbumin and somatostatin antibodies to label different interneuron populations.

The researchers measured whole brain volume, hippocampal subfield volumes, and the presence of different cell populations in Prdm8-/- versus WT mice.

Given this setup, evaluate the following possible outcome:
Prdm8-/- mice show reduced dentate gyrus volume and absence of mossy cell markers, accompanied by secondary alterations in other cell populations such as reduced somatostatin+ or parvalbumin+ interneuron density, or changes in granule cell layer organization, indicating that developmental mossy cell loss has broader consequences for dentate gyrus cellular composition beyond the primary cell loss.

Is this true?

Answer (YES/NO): NO